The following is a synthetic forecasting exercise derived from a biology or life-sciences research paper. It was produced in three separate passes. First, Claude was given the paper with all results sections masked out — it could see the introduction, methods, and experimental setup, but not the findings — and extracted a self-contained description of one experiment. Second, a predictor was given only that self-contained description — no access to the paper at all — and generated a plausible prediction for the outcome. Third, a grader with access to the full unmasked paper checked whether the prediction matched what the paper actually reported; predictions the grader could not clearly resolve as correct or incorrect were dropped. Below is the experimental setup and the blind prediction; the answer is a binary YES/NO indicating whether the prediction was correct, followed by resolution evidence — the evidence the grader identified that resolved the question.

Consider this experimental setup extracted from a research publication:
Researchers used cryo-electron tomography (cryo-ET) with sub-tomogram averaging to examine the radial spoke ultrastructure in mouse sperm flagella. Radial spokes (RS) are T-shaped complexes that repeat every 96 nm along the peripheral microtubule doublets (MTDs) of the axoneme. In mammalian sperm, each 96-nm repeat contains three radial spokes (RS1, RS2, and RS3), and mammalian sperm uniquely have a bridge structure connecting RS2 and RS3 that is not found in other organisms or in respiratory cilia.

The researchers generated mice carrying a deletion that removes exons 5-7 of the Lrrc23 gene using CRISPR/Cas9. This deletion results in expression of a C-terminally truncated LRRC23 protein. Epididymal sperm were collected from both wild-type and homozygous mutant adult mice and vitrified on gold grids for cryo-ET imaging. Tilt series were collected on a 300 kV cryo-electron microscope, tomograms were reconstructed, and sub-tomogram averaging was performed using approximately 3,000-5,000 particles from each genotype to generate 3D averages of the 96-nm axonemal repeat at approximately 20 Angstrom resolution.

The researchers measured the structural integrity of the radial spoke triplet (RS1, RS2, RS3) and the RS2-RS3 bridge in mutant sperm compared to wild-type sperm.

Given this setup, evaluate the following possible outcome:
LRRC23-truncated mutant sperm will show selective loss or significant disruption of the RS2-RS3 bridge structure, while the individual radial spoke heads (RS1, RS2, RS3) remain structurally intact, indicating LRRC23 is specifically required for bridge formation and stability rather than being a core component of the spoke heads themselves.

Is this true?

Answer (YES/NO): NO